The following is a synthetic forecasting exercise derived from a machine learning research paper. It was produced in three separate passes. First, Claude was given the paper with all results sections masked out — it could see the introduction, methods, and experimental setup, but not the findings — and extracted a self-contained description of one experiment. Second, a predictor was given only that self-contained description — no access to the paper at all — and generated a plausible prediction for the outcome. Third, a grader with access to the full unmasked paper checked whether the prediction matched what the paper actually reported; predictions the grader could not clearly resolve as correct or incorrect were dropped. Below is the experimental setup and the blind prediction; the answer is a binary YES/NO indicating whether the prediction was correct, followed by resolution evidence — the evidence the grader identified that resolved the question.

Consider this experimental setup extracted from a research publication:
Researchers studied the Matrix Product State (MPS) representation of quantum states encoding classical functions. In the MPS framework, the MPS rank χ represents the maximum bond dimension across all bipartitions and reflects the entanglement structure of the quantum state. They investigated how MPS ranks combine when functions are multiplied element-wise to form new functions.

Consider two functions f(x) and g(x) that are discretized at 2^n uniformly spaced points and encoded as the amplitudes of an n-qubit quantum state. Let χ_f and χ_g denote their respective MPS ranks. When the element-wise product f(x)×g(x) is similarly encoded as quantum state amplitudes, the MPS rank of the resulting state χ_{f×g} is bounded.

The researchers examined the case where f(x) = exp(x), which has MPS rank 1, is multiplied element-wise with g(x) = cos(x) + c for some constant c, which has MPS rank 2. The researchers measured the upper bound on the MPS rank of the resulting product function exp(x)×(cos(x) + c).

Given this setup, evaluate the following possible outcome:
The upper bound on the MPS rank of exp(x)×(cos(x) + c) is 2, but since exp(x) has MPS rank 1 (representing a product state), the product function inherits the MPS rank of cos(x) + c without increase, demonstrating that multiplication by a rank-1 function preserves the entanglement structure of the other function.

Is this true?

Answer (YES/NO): NO